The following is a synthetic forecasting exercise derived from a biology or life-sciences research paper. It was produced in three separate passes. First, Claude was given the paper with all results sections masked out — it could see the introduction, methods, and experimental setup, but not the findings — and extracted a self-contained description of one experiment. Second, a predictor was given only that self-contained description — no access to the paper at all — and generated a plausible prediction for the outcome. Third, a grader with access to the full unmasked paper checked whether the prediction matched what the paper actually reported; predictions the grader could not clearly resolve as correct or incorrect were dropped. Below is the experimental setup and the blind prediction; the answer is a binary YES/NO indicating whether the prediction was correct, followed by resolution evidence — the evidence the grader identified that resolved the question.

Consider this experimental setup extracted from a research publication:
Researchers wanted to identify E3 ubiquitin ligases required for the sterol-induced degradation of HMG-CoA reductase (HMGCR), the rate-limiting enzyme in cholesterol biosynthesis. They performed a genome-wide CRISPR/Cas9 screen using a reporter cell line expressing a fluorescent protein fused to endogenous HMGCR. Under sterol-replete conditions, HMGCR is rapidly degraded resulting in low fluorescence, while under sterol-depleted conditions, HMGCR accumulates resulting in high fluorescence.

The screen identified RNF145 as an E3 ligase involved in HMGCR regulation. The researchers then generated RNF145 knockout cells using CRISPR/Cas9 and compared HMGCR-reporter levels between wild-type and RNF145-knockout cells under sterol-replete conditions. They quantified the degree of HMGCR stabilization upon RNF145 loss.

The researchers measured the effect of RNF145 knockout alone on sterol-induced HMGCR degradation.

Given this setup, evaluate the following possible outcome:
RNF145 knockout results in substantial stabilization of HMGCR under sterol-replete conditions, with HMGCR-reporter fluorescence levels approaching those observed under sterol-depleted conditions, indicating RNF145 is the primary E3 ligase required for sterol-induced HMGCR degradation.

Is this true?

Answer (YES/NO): NO